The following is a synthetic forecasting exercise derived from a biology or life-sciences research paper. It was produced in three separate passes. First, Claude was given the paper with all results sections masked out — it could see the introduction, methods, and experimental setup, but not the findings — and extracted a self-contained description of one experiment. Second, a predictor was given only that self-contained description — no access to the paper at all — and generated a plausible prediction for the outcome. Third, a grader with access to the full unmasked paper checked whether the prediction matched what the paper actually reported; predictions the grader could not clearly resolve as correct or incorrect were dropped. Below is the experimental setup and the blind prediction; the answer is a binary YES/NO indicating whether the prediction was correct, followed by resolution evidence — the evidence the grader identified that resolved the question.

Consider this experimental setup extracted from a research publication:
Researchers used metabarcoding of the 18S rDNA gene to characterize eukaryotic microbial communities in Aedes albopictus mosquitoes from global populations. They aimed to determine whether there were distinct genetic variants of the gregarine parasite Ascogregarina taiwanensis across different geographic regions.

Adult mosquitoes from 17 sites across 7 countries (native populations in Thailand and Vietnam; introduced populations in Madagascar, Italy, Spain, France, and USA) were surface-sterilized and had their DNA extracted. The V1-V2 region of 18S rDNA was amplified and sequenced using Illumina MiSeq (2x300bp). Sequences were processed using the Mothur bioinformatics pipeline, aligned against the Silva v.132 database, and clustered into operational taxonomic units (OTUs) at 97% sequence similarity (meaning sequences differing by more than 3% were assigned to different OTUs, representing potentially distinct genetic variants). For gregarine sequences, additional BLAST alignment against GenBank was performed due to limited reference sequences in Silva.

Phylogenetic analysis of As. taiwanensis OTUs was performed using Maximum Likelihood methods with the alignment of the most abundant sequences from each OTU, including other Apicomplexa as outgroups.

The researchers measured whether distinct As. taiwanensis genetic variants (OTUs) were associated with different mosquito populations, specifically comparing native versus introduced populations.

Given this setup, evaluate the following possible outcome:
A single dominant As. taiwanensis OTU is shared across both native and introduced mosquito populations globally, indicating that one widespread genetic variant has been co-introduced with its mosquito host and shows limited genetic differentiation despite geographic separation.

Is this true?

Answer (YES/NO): NO